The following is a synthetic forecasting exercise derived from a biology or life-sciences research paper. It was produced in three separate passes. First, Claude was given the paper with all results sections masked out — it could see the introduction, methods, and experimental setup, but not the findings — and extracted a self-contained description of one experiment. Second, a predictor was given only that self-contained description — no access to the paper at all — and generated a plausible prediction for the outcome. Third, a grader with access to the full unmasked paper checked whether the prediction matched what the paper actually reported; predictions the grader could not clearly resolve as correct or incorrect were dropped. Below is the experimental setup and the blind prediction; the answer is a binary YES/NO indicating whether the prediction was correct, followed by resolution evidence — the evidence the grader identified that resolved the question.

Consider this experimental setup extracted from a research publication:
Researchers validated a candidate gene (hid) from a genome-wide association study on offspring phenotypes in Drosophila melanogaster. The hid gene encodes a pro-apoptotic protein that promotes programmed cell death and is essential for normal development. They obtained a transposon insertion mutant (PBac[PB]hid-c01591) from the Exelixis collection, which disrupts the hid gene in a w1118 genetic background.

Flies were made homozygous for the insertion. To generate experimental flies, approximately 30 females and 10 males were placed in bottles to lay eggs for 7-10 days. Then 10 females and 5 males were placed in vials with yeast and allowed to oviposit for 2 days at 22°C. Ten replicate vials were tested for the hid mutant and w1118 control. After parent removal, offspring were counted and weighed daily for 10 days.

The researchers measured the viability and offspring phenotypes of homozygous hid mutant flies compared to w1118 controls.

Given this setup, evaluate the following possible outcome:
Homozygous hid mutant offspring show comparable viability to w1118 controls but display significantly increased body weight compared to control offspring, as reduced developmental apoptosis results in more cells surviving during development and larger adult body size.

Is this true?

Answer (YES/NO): NO